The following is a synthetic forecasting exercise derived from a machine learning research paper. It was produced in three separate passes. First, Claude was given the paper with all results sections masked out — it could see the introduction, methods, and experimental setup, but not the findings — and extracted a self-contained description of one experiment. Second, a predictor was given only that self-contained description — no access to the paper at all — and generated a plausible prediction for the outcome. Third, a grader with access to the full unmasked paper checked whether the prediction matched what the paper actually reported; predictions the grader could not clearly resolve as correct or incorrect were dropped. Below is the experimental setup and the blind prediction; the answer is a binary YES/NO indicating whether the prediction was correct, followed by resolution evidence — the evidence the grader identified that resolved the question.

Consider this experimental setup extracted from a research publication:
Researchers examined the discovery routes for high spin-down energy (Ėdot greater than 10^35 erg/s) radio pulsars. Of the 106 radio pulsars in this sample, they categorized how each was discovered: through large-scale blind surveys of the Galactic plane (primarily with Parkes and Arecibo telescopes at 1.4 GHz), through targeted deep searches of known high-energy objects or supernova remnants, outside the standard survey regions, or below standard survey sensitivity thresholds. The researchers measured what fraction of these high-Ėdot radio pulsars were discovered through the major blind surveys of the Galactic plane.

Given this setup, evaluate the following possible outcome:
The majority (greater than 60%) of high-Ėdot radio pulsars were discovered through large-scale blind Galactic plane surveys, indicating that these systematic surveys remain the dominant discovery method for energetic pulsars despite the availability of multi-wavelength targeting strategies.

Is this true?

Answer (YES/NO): YES